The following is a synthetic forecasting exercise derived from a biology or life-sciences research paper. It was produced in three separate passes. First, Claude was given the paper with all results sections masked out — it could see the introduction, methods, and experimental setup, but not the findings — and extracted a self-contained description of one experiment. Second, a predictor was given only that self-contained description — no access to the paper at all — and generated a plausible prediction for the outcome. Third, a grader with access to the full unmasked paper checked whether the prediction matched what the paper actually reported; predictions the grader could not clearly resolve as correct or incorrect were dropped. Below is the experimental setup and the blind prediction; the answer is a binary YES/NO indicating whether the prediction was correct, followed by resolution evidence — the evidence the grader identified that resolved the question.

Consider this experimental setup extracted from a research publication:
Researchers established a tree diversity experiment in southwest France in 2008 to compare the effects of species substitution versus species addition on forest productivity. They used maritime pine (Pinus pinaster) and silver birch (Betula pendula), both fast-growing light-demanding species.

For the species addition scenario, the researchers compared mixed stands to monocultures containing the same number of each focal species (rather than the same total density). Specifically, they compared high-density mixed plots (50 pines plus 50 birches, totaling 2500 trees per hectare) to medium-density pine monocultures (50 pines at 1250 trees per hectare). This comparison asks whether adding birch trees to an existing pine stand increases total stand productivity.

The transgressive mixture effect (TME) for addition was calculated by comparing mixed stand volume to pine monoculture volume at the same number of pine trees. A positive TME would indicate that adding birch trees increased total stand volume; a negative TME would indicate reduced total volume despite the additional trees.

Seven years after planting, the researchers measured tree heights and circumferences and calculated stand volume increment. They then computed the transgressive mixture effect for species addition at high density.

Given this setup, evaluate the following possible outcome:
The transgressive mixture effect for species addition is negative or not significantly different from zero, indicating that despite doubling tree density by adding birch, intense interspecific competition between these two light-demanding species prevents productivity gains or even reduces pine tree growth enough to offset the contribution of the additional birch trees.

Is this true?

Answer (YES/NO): YES